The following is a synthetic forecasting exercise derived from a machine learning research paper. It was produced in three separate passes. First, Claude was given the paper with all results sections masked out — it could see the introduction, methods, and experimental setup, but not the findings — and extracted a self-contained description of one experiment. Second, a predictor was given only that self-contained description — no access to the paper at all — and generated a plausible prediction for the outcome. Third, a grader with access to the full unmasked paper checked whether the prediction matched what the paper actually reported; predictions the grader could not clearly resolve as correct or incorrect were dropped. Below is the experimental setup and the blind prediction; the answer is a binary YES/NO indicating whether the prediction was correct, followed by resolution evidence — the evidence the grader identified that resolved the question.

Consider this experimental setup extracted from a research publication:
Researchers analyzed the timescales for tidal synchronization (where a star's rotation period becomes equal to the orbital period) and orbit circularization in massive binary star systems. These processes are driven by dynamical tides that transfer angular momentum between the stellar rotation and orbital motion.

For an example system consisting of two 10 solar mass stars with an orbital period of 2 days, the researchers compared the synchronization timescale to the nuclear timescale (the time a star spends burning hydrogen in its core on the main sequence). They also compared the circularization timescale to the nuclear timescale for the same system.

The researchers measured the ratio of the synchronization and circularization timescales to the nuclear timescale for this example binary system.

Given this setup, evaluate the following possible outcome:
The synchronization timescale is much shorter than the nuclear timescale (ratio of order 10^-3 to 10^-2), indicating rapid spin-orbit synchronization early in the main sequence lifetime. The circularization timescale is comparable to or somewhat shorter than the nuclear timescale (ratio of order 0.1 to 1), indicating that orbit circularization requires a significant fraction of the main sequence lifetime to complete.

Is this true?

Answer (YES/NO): YES